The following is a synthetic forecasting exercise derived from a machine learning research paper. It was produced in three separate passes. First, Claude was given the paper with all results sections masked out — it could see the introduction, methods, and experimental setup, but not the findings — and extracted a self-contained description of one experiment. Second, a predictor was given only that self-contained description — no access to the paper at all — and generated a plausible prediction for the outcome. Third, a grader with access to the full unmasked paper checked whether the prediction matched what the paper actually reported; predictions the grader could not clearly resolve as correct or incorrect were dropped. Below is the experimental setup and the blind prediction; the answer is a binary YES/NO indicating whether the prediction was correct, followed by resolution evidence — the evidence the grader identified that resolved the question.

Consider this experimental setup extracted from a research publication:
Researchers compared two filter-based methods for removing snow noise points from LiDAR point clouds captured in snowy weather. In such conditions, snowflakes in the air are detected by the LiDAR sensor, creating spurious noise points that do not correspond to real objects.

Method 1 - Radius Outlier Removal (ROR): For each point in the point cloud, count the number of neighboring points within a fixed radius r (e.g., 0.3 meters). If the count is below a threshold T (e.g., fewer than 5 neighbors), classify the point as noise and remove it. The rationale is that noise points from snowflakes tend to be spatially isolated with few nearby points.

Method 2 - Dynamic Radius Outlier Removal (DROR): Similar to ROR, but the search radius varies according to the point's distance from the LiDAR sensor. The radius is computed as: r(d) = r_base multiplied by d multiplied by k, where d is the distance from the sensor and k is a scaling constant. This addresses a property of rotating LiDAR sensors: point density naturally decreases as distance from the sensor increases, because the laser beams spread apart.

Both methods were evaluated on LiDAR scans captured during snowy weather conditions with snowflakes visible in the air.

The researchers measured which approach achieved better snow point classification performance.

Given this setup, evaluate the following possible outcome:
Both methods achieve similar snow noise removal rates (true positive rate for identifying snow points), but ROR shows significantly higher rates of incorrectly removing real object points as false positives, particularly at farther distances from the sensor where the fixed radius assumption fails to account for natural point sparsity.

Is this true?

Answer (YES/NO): YES